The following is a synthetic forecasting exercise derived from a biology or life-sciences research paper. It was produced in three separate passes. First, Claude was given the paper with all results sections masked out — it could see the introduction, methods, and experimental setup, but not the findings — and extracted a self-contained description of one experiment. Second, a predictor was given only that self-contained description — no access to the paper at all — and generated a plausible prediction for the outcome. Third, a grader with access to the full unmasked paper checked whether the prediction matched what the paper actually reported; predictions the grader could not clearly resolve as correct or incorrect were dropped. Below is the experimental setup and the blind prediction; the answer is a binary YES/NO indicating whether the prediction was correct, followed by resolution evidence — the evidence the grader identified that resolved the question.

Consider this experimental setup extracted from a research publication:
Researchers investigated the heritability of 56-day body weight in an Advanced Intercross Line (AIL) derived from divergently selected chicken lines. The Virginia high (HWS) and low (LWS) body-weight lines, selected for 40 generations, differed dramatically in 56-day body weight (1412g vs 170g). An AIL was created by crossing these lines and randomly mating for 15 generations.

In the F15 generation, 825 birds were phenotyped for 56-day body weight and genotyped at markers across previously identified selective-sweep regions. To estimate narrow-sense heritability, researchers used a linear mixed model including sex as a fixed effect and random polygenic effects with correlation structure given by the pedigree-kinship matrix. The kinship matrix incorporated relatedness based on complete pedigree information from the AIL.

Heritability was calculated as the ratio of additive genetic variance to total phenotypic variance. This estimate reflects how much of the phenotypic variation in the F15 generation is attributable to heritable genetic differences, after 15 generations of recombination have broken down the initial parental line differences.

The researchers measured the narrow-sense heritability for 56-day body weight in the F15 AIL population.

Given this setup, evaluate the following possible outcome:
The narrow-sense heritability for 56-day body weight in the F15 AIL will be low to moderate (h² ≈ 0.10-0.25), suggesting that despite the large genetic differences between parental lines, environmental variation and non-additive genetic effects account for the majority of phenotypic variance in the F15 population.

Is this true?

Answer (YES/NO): NO